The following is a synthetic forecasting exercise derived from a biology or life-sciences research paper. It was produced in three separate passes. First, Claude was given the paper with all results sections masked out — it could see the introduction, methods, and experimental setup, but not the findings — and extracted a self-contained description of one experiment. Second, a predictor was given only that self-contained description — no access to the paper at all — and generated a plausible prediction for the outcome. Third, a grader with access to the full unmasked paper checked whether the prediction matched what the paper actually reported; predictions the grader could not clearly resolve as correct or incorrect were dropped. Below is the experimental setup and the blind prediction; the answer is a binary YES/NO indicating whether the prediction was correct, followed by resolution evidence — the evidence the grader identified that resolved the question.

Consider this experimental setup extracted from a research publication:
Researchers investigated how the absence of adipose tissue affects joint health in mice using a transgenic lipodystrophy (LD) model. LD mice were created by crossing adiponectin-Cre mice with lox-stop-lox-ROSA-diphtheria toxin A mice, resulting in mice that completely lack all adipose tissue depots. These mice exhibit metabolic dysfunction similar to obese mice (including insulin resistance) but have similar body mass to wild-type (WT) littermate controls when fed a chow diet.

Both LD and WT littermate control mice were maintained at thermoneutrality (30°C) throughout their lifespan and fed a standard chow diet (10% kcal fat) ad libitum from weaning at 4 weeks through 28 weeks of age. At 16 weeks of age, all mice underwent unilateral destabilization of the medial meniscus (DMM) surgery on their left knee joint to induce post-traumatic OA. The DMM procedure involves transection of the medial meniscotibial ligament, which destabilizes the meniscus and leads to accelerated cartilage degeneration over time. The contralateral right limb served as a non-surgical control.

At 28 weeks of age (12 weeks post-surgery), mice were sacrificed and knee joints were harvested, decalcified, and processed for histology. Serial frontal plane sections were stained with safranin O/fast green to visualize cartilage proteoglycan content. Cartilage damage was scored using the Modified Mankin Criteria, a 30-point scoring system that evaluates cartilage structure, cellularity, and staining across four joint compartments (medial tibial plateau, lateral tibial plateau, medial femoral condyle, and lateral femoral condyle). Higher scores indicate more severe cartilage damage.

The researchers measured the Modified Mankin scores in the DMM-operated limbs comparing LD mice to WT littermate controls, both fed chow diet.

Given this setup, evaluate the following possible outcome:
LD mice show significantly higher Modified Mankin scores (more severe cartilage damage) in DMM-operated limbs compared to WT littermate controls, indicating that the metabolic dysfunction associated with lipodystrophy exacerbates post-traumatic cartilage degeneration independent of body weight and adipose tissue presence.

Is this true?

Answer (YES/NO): NO